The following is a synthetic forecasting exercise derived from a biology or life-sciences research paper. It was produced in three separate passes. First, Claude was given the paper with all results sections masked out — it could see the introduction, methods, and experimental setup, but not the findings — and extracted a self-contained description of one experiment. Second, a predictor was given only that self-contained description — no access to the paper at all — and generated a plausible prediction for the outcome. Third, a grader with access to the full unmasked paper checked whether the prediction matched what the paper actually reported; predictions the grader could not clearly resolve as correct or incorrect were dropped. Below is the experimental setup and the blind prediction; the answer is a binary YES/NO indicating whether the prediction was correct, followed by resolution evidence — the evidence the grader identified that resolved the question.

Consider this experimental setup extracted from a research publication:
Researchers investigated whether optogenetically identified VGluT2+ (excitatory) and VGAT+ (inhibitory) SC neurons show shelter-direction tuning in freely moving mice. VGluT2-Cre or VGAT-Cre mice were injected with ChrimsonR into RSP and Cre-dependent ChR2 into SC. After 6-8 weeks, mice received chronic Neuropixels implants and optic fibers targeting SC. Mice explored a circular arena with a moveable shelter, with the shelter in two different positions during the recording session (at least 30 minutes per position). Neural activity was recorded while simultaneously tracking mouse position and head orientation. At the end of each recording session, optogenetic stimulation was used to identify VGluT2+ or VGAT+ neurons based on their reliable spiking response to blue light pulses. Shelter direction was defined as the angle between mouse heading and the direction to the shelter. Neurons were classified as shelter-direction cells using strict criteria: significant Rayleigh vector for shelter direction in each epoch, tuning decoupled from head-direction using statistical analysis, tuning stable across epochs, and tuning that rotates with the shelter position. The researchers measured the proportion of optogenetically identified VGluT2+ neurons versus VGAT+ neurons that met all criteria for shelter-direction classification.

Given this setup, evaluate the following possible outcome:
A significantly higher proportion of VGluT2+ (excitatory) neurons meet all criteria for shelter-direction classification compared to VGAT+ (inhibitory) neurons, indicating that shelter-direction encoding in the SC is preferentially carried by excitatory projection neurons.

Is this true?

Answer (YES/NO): NO